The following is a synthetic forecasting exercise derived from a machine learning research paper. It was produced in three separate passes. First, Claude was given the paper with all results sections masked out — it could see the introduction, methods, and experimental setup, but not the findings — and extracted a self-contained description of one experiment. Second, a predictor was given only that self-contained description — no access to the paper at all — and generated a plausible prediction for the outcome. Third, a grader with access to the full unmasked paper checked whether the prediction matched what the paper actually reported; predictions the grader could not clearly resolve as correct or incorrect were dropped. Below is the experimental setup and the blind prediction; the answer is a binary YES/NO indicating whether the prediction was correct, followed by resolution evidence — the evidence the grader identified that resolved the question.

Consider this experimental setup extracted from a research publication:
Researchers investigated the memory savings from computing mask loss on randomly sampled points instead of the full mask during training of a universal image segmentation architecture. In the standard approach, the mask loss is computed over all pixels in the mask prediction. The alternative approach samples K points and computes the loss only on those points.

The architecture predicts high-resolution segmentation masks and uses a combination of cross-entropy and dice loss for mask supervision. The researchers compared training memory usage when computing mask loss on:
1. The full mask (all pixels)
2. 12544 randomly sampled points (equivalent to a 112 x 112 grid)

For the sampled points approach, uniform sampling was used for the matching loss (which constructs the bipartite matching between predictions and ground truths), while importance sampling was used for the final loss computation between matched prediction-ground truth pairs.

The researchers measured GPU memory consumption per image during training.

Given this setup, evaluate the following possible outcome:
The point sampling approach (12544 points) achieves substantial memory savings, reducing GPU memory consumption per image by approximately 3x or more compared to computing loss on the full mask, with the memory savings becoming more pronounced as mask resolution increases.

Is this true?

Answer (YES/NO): NO